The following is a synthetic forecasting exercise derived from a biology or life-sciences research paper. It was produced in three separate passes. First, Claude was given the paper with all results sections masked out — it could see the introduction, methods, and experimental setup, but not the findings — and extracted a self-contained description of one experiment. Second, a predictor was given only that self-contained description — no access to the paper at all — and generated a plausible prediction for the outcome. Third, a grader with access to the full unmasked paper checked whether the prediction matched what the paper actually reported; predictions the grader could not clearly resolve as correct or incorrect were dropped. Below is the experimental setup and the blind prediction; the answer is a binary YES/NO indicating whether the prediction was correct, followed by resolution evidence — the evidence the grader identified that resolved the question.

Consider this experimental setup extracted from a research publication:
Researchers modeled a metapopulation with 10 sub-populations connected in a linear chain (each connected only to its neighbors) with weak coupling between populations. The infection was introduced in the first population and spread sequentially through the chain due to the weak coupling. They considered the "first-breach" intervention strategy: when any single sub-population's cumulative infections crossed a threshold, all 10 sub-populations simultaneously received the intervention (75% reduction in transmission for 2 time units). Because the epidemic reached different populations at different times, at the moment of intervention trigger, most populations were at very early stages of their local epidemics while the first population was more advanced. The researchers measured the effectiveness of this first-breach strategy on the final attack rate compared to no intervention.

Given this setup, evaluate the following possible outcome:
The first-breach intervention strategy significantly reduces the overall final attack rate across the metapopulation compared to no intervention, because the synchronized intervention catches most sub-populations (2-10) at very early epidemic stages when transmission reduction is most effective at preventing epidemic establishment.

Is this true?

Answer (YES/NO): NO